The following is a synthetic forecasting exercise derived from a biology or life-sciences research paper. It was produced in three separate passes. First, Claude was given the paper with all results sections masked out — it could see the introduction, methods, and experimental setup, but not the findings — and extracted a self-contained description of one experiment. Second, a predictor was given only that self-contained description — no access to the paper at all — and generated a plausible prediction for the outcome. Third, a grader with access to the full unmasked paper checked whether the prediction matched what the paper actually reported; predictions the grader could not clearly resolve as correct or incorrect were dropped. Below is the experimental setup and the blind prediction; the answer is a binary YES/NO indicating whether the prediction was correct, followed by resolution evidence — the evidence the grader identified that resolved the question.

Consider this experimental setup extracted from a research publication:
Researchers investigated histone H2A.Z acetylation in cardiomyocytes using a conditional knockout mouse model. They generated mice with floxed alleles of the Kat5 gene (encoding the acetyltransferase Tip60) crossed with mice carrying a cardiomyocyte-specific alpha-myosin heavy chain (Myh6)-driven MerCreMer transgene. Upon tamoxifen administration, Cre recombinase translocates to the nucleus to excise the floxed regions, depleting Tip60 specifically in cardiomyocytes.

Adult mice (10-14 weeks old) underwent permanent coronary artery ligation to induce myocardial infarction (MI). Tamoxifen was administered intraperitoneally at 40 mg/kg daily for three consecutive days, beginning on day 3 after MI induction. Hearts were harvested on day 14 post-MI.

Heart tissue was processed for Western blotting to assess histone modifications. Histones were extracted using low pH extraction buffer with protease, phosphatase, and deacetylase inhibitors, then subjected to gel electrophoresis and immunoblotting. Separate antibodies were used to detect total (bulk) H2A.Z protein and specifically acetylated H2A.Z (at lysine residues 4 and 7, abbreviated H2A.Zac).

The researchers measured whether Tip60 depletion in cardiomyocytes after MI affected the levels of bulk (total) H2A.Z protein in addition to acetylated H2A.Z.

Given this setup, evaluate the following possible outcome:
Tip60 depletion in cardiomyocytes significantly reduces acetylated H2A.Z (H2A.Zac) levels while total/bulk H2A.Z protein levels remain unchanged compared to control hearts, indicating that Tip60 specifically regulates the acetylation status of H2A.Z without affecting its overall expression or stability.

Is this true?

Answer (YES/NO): NO